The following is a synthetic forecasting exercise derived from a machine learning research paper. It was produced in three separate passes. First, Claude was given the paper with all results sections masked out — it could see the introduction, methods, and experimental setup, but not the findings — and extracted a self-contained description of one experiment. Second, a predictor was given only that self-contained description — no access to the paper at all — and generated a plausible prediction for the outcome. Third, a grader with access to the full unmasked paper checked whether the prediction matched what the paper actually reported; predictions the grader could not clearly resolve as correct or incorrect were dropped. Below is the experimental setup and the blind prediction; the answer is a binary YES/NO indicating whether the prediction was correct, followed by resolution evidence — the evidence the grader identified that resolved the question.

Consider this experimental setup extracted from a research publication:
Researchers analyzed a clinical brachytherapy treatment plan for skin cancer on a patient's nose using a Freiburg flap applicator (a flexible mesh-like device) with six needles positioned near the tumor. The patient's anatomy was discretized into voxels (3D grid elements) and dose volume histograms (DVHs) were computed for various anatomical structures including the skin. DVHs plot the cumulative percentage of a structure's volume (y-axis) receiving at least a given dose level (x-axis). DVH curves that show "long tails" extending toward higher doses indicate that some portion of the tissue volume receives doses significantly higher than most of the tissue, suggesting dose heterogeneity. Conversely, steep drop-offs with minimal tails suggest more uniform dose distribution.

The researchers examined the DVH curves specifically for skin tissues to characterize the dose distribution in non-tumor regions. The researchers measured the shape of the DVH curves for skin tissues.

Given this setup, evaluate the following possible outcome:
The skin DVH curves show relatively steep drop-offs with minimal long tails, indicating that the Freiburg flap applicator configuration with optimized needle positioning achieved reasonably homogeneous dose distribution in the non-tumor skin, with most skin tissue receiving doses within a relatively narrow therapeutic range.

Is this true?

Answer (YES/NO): NO